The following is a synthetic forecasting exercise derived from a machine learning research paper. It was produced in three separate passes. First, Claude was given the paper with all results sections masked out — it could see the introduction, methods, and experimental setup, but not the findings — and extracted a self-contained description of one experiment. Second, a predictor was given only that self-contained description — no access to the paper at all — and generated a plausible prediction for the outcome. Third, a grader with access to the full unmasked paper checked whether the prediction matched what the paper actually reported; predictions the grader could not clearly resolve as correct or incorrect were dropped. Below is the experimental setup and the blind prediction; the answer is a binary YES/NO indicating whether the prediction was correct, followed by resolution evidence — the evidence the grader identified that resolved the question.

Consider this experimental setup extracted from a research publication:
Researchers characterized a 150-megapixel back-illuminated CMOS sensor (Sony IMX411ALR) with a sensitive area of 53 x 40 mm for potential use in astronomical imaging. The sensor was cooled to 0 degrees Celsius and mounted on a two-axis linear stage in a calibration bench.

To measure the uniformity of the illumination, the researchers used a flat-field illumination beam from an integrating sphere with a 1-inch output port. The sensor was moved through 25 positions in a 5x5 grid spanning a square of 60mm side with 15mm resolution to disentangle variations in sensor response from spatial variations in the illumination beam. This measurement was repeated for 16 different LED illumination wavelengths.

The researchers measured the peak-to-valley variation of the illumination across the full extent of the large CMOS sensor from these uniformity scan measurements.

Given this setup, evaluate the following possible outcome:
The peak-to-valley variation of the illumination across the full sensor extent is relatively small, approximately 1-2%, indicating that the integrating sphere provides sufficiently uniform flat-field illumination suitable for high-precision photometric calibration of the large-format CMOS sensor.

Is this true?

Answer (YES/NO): NO